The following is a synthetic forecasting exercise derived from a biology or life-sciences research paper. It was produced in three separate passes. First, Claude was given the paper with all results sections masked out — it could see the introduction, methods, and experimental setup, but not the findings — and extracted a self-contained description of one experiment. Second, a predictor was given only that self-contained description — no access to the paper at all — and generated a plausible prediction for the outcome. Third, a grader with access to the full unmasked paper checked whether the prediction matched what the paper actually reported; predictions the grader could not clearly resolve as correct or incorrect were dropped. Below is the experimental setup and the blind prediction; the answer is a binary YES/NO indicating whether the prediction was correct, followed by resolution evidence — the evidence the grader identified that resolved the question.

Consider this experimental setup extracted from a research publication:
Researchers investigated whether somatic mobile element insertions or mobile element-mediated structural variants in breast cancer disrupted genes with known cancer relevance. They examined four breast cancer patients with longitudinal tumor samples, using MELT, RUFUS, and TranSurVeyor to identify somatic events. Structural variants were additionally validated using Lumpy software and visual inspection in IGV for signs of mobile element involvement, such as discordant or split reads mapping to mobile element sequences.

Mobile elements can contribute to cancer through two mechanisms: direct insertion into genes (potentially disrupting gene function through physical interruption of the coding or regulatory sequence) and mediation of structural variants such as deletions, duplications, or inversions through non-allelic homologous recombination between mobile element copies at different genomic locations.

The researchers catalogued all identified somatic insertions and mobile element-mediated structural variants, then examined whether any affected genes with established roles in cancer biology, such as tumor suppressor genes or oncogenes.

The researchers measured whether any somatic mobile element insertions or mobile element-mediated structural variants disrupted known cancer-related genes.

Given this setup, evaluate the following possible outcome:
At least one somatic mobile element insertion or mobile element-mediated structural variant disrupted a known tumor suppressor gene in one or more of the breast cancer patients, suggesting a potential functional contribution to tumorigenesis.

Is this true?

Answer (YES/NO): YES